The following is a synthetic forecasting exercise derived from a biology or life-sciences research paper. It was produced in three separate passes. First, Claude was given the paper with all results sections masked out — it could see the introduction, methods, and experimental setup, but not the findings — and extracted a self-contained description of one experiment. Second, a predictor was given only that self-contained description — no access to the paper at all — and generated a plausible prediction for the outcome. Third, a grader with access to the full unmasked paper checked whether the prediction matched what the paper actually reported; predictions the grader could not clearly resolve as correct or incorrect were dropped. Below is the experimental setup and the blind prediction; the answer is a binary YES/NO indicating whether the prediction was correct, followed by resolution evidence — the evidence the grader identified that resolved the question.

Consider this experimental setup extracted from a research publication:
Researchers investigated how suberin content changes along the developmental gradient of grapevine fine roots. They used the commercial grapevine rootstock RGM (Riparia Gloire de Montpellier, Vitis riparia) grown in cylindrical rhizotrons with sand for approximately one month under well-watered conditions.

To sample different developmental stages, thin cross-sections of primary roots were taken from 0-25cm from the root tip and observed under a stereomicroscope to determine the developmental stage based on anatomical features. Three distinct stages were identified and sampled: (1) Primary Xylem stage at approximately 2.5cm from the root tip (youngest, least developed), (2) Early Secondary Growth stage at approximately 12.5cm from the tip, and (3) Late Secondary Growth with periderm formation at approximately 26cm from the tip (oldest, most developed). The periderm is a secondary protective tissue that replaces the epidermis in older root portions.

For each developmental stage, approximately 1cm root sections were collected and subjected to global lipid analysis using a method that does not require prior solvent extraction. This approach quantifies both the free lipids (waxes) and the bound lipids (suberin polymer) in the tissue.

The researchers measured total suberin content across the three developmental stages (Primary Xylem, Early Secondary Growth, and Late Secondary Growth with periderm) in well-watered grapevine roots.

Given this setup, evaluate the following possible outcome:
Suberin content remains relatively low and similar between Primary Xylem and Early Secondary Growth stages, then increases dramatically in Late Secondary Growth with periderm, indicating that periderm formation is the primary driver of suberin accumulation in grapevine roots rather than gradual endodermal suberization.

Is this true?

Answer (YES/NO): NO